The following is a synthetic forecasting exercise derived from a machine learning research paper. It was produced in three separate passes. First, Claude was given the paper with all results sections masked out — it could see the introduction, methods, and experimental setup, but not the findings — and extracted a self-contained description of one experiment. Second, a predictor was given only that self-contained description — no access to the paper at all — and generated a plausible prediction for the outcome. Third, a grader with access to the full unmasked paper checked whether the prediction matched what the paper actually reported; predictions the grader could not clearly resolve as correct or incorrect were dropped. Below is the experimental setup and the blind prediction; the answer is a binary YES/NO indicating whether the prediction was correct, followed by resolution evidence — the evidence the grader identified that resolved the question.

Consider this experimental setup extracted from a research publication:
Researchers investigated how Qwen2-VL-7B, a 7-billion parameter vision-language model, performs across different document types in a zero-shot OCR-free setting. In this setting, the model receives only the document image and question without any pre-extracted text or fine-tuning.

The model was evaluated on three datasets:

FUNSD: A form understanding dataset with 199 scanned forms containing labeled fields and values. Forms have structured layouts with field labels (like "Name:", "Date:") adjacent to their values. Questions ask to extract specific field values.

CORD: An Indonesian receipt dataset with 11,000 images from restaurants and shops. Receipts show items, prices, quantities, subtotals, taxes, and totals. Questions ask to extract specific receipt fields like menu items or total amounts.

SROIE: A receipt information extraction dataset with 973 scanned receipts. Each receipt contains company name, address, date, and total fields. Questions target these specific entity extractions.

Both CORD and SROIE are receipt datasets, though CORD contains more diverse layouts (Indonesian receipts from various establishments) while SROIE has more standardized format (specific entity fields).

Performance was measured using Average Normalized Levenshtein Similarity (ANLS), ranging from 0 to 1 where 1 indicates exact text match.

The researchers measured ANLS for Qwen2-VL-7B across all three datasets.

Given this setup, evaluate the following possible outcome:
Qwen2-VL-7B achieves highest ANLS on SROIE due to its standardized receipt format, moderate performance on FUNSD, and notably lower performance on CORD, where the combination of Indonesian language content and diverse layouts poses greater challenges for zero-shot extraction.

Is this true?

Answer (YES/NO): NO